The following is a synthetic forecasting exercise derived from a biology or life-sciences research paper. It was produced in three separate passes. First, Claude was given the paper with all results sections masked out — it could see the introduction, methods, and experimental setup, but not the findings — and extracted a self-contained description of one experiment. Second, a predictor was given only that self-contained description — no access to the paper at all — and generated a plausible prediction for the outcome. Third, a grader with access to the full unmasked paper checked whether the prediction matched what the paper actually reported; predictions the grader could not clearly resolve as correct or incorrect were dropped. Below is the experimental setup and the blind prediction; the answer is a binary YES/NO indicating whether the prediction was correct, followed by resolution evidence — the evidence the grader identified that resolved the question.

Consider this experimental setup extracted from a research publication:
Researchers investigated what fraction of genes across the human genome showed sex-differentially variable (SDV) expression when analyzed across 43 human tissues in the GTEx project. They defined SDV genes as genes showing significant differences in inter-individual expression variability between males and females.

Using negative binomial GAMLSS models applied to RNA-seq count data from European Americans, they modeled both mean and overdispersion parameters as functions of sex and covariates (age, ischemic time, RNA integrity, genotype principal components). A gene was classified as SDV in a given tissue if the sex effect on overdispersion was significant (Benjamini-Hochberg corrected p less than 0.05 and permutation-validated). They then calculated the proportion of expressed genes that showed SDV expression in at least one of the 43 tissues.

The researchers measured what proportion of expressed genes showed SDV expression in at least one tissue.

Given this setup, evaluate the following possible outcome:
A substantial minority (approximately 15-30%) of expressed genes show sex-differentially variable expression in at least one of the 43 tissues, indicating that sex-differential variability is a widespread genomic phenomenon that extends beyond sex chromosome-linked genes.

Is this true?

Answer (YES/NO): YES